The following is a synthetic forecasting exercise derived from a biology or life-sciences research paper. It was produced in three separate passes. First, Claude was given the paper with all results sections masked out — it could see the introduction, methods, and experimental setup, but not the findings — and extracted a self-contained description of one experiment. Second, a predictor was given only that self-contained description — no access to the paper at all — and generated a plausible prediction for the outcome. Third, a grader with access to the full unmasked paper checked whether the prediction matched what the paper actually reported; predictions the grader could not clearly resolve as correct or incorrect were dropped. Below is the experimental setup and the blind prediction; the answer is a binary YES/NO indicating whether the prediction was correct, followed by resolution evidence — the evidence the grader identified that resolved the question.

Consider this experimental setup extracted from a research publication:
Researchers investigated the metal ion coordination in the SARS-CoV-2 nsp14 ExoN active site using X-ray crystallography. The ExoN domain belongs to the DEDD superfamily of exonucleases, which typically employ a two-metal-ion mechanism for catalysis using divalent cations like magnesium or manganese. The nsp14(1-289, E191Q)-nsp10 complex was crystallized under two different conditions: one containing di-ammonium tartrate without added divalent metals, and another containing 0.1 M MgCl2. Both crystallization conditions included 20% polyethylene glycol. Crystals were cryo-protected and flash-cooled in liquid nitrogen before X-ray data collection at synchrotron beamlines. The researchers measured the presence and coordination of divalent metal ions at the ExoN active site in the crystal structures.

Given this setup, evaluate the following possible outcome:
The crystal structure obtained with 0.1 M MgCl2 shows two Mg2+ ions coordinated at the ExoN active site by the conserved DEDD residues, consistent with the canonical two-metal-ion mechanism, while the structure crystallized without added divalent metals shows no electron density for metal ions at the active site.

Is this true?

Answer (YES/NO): NO